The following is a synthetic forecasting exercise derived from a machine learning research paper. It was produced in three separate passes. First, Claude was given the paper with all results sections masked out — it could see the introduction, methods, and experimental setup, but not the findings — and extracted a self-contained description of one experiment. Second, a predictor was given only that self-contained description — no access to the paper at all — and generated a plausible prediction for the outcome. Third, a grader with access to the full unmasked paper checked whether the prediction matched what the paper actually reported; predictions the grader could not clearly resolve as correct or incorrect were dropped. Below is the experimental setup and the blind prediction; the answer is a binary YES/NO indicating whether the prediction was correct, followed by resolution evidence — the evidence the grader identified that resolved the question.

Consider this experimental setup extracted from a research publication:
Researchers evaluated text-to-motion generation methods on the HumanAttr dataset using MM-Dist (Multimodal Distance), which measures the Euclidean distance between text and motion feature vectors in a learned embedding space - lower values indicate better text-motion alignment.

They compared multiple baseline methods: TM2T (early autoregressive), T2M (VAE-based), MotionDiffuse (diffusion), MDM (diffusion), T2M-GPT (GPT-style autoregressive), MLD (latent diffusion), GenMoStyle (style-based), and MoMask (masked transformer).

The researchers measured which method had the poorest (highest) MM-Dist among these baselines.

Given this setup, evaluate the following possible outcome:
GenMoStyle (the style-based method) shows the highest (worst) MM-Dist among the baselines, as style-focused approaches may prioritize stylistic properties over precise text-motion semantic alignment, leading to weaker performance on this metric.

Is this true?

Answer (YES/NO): NO